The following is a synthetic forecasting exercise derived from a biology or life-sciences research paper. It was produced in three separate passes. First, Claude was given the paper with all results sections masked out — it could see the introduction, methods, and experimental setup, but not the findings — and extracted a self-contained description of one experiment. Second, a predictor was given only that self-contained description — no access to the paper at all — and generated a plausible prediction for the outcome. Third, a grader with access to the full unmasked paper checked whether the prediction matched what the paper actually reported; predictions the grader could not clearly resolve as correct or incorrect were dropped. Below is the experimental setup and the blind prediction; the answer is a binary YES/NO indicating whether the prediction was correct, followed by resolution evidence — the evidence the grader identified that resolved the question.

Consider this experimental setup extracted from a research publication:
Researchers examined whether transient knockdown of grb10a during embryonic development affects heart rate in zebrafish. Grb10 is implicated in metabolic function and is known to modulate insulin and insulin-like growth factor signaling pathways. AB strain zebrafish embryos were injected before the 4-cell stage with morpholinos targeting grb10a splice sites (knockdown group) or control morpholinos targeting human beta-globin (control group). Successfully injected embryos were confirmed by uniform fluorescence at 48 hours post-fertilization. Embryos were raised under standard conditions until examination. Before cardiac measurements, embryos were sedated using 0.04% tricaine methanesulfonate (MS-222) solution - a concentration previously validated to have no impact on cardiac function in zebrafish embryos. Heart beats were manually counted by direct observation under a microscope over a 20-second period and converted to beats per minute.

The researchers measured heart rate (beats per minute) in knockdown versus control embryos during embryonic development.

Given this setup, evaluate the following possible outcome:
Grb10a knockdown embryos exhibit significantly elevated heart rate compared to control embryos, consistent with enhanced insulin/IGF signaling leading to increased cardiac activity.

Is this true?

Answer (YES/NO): NO